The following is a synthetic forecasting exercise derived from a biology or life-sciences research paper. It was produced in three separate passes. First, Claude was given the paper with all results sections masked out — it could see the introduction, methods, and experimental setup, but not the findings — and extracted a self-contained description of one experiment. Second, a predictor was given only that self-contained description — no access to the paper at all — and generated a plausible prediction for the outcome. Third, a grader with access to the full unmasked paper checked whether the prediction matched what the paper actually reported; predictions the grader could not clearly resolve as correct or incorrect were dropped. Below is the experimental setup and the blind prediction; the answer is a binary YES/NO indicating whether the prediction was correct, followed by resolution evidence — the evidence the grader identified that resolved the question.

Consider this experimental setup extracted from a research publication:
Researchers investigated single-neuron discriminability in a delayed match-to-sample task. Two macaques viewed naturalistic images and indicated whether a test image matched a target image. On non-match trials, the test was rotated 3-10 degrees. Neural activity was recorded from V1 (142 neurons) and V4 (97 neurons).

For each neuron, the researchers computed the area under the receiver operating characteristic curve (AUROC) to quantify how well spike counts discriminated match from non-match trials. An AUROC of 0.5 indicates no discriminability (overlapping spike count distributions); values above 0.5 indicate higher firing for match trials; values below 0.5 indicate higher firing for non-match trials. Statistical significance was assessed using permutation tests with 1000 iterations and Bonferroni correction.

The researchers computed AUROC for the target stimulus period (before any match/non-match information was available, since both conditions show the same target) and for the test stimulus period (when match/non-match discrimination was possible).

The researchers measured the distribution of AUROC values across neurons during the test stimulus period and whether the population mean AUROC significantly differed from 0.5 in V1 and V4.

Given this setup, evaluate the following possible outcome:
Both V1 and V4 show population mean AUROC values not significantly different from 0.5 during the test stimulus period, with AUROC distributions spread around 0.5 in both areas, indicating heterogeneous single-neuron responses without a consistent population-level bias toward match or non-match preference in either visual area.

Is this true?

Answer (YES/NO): NO